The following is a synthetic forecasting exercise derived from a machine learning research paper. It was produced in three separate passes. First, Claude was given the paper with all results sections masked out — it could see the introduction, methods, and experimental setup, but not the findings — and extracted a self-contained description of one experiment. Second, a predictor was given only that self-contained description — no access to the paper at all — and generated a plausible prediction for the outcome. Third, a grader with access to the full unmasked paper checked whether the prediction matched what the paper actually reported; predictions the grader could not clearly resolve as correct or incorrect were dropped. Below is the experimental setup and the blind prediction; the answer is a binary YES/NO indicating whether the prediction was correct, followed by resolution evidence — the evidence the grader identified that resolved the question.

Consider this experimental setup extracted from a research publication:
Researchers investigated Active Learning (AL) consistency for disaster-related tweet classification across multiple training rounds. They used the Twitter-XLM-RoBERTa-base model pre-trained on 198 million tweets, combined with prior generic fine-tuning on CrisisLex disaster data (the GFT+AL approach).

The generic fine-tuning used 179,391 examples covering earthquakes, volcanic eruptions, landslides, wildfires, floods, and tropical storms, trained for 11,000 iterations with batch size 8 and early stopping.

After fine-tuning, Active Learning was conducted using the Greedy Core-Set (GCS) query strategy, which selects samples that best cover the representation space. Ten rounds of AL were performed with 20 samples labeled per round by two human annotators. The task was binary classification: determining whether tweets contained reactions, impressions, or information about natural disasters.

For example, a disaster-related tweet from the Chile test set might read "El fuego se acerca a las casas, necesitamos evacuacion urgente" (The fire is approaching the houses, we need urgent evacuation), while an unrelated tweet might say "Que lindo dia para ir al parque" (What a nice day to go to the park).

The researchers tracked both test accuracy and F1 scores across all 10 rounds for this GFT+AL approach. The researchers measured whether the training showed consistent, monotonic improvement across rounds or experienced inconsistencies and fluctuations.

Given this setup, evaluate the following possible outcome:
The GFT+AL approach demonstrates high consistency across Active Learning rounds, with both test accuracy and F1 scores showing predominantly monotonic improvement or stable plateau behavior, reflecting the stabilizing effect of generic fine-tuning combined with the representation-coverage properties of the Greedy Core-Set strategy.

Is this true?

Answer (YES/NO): NO